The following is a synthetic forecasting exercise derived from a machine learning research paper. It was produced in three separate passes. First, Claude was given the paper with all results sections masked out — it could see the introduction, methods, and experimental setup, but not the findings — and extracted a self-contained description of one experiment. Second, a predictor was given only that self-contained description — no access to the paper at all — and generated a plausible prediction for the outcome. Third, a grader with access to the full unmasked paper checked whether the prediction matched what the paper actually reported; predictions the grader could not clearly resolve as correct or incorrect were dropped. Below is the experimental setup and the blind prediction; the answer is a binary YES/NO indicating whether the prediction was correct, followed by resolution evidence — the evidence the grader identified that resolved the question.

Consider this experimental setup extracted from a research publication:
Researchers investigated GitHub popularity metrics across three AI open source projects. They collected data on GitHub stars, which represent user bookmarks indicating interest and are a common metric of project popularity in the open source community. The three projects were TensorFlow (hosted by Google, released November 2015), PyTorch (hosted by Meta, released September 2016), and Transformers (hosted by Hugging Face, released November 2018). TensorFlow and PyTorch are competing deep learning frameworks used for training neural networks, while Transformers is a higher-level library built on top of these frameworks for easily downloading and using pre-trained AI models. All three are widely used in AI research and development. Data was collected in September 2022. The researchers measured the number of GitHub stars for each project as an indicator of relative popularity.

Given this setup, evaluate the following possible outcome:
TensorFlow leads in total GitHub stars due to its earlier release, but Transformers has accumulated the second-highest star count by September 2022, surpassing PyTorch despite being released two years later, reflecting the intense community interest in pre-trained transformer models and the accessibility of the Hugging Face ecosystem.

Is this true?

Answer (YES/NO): YES